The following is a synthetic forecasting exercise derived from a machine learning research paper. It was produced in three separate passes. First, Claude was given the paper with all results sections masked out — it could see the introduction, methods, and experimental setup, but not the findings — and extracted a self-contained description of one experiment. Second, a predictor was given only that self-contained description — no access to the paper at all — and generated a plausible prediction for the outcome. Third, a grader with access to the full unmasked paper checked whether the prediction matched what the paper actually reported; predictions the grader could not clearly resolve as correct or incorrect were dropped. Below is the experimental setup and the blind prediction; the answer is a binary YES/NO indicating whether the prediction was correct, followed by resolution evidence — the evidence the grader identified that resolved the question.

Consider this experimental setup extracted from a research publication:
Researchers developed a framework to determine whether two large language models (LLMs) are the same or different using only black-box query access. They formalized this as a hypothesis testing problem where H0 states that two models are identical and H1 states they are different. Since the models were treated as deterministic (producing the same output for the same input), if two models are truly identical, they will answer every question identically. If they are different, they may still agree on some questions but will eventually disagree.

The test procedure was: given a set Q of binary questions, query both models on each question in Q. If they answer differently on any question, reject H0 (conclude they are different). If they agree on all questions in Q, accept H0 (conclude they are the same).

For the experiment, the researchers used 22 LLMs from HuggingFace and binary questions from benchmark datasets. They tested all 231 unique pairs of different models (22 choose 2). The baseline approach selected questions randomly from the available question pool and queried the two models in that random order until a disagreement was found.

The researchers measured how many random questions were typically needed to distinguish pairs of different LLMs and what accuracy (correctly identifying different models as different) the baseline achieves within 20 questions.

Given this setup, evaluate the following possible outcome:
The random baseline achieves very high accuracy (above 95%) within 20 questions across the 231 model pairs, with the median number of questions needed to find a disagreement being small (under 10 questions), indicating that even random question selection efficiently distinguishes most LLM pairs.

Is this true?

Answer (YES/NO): YES